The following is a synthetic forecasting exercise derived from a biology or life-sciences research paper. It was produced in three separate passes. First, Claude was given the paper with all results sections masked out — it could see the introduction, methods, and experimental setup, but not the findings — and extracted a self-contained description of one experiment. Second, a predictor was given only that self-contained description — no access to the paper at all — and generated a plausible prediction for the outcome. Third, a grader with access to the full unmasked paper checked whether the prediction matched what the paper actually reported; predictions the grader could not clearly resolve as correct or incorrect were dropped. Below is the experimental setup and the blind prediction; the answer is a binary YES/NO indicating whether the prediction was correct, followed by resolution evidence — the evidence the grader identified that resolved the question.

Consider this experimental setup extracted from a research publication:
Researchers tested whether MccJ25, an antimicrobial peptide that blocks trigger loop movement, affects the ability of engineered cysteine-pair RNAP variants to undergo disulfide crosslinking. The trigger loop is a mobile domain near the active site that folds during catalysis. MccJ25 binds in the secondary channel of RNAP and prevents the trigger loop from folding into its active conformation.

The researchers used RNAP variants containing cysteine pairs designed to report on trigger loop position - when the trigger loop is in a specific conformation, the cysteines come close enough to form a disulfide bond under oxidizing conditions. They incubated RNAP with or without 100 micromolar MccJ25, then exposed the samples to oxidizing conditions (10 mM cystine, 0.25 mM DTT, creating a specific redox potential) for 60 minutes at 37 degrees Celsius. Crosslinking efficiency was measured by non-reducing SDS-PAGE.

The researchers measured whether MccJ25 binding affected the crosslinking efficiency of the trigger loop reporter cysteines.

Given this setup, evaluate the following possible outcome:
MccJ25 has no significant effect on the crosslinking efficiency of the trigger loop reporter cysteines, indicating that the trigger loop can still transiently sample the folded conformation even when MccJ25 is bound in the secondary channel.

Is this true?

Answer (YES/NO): NO